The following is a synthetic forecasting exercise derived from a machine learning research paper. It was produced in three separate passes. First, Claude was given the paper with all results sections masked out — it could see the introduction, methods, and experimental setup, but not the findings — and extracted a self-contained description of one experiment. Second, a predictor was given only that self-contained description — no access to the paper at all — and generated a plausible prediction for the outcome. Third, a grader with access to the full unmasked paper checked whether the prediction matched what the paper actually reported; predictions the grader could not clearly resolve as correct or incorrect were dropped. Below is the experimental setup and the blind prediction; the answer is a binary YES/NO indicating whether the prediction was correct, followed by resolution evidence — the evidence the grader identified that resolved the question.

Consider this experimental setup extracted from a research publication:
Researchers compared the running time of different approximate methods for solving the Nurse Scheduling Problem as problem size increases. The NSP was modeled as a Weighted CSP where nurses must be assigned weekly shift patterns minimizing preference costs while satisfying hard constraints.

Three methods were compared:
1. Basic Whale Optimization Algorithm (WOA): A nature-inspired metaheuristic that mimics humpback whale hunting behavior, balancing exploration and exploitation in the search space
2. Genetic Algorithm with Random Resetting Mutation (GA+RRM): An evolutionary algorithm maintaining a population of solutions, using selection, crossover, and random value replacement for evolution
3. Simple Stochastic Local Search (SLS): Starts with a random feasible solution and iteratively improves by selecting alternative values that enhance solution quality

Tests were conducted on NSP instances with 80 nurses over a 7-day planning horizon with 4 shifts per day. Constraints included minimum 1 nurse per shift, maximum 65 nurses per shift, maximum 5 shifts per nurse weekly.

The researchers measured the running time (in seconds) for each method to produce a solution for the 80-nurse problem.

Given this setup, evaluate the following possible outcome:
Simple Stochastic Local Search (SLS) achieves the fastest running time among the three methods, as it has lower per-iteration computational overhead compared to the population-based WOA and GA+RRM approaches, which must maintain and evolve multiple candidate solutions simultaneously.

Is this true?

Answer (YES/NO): YES